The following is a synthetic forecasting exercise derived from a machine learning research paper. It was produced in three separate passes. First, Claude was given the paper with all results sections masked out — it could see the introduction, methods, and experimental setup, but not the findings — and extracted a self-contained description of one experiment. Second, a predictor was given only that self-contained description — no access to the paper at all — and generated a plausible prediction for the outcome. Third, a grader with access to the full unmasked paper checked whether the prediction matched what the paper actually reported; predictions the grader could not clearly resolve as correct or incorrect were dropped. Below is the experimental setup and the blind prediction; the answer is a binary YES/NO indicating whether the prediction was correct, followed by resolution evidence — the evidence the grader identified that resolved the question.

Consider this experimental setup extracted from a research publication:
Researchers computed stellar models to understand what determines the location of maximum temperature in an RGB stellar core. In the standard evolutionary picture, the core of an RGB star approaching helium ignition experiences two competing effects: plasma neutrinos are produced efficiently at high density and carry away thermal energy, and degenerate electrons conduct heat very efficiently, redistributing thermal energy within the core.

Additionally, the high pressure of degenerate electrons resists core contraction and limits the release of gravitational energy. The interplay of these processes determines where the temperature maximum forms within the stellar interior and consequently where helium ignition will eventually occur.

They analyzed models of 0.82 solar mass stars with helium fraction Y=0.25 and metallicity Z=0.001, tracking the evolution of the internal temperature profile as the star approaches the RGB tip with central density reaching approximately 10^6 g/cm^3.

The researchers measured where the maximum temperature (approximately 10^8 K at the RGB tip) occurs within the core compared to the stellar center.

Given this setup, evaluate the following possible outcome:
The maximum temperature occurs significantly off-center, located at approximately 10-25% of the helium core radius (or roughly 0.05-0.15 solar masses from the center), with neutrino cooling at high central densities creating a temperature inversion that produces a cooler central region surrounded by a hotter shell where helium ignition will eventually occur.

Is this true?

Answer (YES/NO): NO